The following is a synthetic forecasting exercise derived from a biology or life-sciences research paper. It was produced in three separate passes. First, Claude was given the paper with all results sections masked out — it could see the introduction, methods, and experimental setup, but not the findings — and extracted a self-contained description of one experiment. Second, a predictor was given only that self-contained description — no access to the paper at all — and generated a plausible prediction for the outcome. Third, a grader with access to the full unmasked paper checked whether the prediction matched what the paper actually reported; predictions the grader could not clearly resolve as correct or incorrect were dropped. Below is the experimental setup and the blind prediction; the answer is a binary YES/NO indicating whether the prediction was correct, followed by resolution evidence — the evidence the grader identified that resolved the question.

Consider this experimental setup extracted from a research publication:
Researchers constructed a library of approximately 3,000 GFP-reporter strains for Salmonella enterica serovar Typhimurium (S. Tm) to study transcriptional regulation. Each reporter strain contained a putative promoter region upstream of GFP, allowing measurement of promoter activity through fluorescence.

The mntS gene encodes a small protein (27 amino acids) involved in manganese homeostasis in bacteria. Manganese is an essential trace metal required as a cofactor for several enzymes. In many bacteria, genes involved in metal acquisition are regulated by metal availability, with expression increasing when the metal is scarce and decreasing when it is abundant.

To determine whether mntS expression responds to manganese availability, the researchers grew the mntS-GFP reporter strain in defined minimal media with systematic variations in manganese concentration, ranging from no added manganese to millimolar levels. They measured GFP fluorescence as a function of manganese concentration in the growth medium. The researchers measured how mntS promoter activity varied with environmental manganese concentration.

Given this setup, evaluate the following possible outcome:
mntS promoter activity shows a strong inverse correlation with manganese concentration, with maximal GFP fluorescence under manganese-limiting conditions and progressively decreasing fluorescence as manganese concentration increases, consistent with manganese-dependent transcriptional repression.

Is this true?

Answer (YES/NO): YES